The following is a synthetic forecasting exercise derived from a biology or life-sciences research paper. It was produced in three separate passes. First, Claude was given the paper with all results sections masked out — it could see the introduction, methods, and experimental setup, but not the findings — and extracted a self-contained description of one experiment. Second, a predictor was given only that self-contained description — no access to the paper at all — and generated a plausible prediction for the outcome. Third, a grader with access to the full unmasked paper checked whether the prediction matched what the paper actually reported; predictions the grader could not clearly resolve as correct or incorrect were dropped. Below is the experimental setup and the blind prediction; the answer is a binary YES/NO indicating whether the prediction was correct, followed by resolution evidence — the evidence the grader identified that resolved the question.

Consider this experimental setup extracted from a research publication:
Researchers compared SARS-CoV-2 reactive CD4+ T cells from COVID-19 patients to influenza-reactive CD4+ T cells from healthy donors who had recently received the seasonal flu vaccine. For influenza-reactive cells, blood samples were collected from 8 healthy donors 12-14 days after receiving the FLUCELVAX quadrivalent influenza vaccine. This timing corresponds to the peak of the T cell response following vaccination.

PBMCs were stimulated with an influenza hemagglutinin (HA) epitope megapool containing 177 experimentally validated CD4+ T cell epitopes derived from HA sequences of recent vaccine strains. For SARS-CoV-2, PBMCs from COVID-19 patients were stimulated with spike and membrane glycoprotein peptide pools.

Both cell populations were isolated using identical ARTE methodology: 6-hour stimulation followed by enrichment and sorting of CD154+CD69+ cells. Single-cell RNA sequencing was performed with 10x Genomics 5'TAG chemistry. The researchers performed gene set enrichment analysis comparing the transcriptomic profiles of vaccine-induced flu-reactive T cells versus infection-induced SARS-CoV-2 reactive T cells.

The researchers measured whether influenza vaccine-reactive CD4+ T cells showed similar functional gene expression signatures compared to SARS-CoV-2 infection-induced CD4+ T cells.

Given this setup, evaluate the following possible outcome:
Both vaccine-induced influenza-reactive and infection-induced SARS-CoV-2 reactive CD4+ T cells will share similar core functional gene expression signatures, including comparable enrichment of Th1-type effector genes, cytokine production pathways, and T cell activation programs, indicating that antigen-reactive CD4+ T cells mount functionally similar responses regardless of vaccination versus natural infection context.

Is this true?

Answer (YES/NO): NO